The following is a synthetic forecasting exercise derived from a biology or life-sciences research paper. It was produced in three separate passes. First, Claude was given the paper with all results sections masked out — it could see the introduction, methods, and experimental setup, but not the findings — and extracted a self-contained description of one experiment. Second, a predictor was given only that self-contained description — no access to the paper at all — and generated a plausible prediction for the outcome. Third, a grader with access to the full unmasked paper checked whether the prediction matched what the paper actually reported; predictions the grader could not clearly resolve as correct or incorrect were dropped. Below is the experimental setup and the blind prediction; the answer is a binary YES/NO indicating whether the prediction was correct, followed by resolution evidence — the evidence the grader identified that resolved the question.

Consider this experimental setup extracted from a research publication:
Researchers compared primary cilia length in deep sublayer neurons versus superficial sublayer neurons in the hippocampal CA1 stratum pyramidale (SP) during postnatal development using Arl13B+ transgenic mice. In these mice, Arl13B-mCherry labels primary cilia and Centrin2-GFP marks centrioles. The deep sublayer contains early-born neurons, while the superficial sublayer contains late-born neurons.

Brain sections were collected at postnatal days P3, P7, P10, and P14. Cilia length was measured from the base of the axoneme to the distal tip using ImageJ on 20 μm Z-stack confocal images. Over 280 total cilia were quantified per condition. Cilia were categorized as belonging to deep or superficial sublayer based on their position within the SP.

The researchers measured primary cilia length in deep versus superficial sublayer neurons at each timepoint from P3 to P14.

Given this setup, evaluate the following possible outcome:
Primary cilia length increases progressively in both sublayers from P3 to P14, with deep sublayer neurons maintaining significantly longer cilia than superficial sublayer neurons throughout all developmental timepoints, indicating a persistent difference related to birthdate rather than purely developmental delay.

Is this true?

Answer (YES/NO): NO